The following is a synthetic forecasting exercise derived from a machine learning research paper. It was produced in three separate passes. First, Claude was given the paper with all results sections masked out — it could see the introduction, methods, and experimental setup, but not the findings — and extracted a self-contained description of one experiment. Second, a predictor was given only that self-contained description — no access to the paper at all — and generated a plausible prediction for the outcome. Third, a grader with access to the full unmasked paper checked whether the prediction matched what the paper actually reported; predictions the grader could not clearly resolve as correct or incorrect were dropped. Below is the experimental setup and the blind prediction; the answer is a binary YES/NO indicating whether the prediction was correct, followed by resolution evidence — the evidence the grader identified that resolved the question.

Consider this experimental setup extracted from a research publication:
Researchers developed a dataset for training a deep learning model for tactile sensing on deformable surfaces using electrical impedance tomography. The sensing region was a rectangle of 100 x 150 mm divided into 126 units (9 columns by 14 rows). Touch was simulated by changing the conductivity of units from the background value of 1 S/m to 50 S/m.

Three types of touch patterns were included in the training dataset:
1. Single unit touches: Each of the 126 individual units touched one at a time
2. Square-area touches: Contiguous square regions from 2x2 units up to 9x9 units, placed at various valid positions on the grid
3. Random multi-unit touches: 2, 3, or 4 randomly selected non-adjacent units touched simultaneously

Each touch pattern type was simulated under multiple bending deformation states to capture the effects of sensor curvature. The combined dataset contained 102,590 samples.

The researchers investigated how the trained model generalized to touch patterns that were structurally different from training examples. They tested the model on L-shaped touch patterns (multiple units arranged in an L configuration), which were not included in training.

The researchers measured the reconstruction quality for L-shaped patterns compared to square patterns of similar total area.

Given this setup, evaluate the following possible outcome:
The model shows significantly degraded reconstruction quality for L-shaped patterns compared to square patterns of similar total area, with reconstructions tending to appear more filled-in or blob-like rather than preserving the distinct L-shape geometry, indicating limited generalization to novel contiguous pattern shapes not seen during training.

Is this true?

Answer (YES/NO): NO